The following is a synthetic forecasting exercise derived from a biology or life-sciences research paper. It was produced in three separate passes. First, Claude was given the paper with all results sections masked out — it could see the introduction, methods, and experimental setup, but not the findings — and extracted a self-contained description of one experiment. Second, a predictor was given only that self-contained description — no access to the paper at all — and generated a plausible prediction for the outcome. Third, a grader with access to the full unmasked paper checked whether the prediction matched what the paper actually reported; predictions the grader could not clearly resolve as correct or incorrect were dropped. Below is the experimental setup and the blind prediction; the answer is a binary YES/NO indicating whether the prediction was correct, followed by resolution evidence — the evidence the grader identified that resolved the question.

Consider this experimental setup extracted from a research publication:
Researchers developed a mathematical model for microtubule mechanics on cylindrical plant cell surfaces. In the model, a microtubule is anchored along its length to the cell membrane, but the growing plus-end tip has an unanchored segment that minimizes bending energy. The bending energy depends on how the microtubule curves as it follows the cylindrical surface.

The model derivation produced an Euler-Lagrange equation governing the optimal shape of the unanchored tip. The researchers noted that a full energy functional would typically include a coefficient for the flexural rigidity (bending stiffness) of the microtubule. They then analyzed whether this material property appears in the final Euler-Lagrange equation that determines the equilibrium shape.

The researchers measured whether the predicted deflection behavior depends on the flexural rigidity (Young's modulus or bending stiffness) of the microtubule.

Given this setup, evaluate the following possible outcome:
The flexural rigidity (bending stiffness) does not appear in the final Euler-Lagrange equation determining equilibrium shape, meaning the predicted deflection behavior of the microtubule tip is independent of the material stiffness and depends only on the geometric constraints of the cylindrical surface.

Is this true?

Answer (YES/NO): YES